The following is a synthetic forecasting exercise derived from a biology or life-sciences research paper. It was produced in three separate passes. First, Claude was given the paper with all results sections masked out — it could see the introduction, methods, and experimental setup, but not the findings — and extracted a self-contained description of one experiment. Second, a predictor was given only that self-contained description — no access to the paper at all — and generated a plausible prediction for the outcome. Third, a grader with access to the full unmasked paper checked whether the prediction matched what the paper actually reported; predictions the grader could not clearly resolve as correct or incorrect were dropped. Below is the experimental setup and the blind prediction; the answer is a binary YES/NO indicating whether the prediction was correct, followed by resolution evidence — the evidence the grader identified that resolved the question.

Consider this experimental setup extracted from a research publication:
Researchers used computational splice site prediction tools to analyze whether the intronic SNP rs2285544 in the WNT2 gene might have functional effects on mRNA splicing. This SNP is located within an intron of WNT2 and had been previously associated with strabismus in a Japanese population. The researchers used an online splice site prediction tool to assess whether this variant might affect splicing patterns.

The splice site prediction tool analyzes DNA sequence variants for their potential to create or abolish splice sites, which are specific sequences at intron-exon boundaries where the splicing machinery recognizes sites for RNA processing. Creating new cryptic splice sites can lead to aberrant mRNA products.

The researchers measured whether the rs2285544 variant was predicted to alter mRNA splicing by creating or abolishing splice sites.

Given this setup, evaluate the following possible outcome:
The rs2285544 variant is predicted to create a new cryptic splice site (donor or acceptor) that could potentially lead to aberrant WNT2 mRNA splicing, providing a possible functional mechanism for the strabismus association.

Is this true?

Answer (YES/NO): YES